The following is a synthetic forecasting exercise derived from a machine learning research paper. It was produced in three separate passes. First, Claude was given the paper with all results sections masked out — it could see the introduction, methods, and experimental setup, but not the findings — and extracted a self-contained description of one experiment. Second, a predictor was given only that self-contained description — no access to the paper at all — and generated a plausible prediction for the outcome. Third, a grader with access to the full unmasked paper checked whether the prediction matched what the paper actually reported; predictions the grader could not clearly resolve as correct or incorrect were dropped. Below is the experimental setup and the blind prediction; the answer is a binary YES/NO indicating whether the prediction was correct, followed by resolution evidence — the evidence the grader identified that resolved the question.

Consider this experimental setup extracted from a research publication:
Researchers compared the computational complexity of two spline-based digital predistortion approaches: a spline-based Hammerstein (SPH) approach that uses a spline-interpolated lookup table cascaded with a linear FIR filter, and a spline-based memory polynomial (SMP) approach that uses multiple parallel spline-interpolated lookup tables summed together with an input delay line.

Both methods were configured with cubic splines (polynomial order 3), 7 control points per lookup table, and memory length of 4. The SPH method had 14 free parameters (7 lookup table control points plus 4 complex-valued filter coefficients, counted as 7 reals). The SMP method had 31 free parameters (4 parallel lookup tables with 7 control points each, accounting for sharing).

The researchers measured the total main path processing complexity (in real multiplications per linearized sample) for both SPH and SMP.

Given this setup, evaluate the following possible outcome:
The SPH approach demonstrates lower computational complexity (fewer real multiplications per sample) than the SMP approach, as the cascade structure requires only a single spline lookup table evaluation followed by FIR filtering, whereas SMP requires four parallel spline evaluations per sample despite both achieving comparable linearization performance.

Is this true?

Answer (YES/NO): YES